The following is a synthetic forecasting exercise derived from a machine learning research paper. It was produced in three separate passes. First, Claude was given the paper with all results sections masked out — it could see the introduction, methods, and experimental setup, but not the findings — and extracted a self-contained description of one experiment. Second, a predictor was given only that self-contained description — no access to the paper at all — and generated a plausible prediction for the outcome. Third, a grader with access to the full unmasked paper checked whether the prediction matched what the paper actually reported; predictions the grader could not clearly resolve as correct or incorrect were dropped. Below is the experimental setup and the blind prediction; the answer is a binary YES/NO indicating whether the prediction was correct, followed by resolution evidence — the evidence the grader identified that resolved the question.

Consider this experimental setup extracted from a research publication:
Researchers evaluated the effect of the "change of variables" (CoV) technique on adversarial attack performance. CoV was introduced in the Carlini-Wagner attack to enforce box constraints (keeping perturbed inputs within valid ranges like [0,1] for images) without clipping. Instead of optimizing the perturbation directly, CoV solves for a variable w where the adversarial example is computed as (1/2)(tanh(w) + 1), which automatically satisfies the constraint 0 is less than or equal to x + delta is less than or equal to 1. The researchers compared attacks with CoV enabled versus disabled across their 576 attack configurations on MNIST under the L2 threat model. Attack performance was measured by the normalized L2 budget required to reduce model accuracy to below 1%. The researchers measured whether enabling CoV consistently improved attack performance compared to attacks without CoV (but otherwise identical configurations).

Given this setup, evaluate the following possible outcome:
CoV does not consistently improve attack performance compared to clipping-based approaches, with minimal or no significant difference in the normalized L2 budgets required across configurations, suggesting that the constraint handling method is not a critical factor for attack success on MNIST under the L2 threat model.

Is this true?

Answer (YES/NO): NO